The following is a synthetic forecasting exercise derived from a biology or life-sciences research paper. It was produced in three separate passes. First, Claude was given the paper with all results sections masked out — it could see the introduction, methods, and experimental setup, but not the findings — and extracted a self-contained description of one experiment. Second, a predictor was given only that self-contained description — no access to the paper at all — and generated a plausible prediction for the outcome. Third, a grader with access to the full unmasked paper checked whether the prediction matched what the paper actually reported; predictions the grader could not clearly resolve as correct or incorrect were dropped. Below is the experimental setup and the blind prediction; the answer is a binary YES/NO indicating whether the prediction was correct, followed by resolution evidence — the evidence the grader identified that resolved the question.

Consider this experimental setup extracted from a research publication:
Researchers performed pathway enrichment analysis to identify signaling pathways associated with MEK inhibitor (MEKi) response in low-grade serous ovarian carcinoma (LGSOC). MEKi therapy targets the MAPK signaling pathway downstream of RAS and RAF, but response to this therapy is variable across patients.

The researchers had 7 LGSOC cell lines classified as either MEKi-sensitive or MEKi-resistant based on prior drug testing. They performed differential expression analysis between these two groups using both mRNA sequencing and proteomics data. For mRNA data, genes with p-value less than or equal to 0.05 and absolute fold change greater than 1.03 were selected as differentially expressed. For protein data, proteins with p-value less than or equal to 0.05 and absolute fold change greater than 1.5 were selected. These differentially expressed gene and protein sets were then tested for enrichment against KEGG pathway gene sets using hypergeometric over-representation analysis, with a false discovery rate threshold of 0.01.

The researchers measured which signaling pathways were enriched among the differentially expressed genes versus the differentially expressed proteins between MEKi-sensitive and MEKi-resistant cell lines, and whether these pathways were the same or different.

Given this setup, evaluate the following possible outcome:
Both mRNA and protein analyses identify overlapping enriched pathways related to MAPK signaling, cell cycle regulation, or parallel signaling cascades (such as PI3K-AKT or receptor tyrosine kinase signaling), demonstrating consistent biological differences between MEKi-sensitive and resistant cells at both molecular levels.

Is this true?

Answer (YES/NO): YES